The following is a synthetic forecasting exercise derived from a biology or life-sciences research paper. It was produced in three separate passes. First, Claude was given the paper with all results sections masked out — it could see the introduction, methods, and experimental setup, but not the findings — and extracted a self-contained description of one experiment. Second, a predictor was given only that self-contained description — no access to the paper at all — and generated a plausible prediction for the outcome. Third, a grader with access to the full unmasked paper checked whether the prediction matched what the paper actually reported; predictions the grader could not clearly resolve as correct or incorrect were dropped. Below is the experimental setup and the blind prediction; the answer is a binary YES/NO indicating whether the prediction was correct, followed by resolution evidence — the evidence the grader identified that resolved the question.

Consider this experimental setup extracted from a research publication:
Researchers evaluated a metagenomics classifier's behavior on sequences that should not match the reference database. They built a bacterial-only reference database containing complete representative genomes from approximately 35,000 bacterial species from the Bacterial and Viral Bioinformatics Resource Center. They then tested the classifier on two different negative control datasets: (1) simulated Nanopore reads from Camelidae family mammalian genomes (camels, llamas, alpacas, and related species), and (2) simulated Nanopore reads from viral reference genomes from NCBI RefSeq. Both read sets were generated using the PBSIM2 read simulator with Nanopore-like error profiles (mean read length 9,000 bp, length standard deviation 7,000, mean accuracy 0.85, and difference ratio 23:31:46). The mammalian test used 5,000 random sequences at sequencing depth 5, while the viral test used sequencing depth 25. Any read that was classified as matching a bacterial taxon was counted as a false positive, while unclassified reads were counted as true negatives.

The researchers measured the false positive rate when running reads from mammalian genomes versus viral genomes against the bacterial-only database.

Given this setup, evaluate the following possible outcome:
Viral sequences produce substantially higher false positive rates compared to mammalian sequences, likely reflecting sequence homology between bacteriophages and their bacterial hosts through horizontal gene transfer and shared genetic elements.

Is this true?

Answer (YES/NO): NO